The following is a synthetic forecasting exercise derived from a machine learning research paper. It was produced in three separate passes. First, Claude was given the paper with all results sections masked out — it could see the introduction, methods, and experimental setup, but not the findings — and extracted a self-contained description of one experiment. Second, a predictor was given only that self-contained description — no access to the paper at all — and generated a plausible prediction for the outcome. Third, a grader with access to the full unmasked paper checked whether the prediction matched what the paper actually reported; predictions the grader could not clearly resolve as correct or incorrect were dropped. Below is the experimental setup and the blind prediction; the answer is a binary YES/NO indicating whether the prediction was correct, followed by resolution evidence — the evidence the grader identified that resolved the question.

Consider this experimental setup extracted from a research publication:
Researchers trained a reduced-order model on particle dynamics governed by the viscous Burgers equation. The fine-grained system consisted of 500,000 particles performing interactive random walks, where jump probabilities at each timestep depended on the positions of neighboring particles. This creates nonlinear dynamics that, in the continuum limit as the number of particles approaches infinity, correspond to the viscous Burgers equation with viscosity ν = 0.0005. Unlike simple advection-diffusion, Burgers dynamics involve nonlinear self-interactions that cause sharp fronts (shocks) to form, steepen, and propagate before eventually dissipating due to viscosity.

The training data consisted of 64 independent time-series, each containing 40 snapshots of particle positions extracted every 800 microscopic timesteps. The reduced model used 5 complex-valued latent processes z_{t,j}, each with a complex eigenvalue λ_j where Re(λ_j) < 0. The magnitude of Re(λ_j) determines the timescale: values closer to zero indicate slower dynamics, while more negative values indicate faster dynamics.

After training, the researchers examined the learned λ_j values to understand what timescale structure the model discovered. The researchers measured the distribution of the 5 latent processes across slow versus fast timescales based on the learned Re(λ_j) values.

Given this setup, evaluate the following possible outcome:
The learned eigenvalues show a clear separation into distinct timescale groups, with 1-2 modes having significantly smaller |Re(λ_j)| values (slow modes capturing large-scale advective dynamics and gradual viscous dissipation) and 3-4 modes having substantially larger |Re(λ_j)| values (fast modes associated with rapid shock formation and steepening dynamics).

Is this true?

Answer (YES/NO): NO